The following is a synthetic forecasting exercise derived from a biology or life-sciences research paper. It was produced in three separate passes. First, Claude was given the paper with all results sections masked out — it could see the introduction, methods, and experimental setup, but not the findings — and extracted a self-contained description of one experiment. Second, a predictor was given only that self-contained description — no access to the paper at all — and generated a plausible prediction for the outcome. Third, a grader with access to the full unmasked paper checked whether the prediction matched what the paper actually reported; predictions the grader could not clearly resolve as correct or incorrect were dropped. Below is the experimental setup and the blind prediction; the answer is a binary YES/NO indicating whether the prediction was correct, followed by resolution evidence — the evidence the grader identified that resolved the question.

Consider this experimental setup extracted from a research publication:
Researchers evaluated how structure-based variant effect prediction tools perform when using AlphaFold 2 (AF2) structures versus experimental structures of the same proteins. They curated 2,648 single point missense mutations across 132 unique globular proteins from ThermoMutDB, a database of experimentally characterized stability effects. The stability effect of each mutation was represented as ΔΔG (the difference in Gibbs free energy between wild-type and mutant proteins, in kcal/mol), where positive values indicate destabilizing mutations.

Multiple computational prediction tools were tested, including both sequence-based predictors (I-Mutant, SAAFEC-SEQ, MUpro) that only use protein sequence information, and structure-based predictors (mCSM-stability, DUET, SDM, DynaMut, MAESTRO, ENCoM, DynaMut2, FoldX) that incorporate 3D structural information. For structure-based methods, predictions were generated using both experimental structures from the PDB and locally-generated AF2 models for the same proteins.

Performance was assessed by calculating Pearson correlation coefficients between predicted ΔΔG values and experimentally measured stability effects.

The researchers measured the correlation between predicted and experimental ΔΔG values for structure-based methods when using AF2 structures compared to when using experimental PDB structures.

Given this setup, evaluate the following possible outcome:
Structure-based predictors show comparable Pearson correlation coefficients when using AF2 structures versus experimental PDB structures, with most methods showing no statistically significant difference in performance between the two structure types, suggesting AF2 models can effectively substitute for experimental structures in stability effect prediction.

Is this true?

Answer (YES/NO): YES